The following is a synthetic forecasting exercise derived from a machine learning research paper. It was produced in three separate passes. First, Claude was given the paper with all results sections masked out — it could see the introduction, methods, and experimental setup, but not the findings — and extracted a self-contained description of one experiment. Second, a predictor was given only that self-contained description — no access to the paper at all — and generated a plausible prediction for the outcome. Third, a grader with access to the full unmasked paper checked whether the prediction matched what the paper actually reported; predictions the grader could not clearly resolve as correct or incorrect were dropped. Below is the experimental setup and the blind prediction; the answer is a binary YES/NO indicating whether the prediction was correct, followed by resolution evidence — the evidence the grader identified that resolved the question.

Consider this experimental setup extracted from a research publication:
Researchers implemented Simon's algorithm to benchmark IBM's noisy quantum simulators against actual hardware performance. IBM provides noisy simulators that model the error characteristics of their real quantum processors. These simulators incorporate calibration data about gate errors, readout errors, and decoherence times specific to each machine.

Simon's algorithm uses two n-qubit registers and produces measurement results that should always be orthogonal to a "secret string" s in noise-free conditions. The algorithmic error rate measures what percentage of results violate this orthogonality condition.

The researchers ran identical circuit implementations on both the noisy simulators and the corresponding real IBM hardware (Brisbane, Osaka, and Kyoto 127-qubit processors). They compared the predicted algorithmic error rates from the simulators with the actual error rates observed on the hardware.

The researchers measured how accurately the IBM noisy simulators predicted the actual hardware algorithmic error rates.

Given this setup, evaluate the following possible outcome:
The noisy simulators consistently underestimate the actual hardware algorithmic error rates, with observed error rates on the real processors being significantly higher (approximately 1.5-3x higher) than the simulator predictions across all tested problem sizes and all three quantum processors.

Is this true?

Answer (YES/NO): NO